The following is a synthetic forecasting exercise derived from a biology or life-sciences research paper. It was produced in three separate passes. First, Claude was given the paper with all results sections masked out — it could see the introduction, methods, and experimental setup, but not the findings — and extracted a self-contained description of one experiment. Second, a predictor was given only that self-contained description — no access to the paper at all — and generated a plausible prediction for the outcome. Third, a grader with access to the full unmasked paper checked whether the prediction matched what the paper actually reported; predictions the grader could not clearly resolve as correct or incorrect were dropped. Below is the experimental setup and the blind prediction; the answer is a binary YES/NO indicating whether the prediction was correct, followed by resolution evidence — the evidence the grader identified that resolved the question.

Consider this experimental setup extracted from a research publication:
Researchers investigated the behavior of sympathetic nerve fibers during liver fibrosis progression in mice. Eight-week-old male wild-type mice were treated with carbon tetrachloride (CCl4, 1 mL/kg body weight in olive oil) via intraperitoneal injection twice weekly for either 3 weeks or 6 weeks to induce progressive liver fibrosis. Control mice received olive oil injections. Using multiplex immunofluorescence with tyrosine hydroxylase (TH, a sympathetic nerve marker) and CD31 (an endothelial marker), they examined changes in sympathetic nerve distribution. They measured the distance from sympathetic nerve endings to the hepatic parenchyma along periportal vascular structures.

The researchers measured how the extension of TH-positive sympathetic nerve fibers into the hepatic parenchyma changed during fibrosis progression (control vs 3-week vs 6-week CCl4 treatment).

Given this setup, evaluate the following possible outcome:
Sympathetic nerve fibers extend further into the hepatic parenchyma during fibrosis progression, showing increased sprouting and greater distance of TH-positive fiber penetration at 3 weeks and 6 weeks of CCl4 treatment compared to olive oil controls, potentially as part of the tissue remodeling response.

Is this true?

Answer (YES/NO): YES